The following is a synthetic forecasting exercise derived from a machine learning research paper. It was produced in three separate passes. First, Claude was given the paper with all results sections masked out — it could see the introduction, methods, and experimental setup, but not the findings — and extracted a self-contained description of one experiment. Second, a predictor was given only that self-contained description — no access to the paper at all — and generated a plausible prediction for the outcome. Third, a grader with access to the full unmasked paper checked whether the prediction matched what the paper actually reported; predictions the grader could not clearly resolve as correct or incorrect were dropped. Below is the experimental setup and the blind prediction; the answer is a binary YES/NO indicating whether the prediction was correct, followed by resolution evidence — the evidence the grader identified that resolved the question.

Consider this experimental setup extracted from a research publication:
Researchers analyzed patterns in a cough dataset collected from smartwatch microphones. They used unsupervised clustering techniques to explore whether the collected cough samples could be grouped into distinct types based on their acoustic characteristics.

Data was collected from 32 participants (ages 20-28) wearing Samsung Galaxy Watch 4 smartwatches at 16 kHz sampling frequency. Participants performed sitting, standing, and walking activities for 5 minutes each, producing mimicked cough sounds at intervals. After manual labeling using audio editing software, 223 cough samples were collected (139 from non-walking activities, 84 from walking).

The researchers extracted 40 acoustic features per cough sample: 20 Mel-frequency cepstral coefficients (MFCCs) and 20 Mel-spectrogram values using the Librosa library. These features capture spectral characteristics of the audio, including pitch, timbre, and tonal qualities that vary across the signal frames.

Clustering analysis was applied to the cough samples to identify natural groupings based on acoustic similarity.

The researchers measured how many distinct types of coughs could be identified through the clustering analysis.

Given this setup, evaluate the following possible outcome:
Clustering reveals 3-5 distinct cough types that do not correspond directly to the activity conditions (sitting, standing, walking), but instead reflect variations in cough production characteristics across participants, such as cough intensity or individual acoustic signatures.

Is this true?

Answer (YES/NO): NO